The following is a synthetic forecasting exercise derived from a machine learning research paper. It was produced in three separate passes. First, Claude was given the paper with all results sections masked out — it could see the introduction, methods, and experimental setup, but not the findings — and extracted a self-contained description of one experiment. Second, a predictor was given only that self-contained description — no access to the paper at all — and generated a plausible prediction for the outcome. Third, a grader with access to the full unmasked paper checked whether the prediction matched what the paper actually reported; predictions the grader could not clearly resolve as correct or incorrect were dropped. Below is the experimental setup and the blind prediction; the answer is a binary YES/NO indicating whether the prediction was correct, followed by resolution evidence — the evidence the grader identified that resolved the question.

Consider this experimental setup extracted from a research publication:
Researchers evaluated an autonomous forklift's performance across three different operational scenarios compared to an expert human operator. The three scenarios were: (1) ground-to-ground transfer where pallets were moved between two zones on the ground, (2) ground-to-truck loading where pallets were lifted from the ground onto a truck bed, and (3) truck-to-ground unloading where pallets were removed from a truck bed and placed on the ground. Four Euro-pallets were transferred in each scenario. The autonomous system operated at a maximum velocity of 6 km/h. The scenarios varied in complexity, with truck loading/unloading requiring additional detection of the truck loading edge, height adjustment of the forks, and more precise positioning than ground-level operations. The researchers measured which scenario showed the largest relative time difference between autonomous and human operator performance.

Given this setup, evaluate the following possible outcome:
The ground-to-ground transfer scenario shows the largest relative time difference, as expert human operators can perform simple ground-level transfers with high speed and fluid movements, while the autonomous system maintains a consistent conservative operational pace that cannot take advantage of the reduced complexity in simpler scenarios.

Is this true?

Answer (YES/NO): NO